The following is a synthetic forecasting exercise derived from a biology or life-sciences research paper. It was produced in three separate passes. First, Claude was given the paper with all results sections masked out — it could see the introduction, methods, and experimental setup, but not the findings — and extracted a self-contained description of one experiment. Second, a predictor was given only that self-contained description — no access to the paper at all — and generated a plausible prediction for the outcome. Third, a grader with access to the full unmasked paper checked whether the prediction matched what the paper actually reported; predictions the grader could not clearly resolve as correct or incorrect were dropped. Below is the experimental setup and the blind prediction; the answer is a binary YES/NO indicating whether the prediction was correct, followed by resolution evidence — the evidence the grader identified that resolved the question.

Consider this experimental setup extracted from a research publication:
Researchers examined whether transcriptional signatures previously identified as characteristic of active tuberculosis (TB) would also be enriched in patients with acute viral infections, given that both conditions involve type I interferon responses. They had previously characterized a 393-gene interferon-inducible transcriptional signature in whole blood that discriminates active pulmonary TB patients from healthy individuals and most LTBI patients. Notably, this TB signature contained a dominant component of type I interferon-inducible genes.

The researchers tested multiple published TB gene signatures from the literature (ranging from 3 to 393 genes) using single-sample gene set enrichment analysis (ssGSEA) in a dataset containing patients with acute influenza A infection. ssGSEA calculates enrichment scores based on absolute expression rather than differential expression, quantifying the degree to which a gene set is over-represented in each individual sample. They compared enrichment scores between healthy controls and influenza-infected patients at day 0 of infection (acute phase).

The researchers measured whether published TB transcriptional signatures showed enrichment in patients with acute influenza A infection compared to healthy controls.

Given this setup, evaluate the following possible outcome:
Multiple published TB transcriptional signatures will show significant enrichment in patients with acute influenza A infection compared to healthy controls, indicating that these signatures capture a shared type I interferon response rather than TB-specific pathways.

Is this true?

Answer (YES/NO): YES